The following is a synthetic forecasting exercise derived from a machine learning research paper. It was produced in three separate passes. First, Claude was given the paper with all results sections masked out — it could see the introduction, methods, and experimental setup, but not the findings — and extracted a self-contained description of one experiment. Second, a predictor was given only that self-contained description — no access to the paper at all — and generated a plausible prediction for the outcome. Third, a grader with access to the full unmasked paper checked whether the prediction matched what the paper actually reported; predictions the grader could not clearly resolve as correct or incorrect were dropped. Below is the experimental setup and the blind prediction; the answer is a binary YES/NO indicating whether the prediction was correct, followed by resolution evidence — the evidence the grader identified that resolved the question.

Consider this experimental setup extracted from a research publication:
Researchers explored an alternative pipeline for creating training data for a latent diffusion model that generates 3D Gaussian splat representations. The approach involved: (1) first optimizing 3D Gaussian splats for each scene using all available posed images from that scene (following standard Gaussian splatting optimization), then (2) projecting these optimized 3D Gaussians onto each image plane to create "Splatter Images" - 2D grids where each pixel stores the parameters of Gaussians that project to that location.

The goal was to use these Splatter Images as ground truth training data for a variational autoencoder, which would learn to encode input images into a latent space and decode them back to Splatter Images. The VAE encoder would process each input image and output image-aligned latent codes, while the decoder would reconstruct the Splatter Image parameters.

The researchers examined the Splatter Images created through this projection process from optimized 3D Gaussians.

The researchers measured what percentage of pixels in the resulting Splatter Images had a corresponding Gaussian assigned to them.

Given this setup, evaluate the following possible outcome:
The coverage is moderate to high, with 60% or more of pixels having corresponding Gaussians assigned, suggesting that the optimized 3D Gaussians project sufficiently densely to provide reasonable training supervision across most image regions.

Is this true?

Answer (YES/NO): NO